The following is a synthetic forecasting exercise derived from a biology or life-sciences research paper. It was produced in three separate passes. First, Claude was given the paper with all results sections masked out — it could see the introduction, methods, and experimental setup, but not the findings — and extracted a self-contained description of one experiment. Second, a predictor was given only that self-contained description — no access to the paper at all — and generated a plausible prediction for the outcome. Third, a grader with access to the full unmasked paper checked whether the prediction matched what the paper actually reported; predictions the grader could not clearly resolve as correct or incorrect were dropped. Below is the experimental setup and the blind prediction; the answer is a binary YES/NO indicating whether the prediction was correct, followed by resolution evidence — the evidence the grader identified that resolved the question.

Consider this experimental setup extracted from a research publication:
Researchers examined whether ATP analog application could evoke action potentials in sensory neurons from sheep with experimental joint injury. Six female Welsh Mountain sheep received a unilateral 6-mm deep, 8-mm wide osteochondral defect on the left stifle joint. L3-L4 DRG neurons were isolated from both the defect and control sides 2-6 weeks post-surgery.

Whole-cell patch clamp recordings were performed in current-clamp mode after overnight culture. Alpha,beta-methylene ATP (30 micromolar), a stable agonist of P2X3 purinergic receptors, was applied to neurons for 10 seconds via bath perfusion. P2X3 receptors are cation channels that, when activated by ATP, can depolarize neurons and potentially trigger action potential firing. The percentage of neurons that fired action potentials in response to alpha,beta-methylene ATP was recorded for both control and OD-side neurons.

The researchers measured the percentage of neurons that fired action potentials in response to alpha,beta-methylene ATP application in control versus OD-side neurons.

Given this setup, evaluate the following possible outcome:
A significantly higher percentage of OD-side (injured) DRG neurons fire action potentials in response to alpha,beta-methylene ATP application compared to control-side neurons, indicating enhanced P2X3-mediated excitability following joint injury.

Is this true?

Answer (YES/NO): NO